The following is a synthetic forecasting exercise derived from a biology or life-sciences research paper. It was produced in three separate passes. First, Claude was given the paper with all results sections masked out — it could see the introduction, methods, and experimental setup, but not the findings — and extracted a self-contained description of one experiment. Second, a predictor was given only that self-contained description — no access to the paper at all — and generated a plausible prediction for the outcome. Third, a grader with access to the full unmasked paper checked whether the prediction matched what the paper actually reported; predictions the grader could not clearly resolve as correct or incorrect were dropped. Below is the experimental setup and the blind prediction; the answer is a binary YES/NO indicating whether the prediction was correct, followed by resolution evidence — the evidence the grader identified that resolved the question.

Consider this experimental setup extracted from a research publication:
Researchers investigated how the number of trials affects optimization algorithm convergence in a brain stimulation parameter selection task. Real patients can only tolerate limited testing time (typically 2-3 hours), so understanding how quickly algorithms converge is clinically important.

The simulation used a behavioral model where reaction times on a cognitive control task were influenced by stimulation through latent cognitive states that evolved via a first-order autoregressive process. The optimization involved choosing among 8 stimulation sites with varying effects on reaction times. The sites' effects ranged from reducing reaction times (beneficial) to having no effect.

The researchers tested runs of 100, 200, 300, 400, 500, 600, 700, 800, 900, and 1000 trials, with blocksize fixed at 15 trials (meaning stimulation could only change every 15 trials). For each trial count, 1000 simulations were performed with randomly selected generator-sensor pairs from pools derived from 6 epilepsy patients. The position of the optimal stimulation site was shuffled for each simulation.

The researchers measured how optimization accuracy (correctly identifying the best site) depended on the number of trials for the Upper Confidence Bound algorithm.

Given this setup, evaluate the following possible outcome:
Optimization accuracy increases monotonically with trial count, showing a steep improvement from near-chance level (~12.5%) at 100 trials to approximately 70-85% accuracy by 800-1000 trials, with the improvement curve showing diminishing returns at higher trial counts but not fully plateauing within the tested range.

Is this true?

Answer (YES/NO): NO